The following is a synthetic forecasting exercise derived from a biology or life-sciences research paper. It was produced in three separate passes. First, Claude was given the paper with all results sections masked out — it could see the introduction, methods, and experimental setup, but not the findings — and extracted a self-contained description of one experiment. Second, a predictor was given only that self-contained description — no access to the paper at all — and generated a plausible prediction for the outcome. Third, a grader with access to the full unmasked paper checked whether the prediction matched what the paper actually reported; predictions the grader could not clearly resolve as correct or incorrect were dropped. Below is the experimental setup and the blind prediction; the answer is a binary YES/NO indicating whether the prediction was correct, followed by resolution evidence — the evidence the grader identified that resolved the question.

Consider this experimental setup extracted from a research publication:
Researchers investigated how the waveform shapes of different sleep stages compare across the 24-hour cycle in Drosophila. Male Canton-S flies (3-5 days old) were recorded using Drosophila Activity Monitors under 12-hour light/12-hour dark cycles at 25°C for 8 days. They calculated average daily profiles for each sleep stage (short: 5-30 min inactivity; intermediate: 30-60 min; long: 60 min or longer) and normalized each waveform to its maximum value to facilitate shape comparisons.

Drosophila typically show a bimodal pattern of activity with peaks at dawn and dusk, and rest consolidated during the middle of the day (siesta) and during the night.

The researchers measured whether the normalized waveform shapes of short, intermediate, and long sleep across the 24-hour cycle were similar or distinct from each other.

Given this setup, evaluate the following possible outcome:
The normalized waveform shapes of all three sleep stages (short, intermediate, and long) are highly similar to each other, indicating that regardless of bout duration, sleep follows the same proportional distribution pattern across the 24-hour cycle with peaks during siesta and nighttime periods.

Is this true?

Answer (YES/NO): NO